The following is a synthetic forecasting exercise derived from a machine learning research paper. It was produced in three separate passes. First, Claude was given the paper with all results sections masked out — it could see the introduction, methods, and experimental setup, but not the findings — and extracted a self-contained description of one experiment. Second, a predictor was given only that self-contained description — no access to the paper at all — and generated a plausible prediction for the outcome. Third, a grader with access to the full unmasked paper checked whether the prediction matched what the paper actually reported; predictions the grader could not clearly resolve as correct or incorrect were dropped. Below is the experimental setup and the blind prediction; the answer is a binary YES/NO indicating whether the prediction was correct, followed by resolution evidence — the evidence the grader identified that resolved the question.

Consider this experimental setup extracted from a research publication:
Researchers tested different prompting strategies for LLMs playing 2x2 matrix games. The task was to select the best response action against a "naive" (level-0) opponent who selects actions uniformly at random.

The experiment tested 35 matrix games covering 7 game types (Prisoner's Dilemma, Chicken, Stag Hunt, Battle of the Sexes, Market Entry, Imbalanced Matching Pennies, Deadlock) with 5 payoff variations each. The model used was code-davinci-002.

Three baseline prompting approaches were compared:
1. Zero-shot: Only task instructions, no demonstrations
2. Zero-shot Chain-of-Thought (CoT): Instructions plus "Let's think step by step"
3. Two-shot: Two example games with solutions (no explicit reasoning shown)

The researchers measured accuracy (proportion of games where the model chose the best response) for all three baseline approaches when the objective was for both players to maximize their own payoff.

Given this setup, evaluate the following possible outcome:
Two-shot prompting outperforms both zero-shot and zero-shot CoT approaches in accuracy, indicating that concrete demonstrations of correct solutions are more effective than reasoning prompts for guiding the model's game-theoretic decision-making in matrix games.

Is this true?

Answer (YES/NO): NO